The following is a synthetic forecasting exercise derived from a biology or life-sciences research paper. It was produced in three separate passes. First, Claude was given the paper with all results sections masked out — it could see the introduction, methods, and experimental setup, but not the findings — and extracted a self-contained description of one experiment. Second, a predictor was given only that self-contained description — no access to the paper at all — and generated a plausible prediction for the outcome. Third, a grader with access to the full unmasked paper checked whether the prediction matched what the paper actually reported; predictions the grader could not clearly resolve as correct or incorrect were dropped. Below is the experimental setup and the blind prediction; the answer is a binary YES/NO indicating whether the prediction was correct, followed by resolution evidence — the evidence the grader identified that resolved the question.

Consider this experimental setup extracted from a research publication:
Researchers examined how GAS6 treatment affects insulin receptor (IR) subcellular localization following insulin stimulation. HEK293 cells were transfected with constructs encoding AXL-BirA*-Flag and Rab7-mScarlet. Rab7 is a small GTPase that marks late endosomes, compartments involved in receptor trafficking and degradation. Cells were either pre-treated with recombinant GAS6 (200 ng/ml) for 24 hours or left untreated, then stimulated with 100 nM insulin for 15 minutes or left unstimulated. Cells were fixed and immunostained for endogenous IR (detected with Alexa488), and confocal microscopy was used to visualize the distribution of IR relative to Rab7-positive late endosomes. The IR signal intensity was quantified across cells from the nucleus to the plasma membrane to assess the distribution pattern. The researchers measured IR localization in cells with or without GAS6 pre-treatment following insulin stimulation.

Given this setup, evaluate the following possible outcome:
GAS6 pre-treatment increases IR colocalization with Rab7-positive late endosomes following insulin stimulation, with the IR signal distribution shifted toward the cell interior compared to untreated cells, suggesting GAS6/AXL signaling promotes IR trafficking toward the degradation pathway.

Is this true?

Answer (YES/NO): YES